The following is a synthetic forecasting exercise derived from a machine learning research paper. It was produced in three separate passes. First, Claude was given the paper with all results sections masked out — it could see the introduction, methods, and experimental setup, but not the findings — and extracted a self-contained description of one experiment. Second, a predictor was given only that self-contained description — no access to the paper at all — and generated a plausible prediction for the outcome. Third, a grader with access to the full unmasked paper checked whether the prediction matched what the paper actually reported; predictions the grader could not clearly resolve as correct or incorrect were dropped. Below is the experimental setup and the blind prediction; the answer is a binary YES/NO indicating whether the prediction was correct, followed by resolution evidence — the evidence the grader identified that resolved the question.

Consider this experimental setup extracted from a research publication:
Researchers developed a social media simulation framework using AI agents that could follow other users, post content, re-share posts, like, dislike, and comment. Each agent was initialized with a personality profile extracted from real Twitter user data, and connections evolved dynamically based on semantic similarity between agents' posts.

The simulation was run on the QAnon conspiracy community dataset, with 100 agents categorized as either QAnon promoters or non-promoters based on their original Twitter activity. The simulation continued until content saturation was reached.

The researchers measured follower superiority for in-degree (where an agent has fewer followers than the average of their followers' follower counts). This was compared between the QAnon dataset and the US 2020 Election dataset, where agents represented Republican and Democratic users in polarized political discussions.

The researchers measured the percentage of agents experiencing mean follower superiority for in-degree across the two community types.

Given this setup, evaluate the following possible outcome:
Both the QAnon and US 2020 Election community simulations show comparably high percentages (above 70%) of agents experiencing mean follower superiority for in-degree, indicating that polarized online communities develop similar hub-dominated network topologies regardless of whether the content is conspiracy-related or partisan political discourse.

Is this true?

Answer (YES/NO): NO